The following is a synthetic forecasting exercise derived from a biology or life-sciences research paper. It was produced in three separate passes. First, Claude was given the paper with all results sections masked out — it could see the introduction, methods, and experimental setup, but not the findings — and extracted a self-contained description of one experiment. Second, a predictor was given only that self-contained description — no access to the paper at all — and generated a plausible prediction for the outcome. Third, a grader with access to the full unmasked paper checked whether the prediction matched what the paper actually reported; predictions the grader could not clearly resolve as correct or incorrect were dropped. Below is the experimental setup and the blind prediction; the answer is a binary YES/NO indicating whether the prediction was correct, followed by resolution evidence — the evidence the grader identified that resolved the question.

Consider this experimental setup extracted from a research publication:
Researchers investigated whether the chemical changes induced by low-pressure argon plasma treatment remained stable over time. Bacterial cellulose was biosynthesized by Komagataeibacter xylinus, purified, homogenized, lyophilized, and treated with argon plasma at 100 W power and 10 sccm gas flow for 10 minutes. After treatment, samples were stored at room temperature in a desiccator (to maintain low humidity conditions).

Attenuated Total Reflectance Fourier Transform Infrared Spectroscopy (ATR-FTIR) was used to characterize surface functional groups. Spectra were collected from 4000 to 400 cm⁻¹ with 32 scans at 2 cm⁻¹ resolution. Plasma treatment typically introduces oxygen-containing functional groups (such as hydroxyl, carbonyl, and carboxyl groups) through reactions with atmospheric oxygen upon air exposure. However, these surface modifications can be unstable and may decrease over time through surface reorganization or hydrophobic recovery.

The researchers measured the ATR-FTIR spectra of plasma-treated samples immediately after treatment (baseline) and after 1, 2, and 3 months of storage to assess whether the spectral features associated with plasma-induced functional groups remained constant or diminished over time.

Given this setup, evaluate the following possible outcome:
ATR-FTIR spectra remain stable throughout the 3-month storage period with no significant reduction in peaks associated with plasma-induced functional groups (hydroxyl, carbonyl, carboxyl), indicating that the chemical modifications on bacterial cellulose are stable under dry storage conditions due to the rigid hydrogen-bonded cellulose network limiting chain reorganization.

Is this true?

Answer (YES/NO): YES